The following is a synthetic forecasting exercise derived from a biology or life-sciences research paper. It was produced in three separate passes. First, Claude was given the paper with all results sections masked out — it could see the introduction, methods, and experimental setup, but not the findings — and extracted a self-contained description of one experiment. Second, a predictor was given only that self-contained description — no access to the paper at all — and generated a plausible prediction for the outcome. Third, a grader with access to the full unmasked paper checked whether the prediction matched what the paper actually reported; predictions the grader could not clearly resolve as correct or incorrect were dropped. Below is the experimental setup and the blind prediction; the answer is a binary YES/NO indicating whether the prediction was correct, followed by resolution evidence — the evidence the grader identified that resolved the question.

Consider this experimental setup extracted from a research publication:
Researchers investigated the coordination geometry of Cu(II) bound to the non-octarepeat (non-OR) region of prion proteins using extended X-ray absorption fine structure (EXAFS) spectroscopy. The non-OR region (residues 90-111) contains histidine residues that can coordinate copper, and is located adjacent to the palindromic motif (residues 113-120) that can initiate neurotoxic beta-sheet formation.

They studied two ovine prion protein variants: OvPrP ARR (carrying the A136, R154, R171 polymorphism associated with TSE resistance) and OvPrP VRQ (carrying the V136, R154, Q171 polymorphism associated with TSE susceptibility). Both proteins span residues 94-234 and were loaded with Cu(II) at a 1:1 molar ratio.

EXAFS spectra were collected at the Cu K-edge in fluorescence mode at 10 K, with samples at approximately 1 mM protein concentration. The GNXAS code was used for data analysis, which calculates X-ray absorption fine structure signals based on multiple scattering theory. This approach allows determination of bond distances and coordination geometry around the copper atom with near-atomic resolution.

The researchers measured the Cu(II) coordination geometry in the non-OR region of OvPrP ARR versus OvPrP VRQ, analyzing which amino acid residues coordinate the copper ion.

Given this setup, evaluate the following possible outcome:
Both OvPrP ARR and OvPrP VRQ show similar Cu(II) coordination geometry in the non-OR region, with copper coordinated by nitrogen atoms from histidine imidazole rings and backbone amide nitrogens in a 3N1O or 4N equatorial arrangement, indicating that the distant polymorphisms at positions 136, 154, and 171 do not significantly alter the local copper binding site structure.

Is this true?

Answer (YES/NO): NO